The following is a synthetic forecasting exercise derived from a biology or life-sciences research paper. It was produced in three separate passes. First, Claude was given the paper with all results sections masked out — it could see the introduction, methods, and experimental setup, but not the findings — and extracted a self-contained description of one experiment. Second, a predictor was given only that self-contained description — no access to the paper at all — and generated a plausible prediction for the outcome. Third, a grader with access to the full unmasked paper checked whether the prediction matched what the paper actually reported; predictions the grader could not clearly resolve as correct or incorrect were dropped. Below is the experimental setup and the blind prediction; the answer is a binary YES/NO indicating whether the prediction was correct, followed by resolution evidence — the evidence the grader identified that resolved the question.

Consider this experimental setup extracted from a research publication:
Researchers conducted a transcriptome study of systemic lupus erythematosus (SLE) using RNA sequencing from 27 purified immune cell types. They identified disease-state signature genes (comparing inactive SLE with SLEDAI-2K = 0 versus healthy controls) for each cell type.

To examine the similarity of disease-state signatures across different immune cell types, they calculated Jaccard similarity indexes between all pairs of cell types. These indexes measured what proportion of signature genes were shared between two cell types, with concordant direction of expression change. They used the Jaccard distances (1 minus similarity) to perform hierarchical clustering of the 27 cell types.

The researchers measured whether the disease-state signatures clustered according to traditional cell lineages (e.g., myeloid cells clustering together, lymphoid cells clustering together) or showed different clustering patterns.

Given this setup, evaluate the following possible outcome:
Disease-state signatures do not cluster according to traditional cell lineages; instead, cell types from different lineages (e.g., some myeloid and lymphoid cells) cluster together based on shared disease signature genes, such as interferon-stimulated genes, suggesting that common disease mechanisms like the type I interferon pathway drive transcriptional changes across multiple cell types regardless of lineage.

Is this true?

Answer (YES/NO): NO